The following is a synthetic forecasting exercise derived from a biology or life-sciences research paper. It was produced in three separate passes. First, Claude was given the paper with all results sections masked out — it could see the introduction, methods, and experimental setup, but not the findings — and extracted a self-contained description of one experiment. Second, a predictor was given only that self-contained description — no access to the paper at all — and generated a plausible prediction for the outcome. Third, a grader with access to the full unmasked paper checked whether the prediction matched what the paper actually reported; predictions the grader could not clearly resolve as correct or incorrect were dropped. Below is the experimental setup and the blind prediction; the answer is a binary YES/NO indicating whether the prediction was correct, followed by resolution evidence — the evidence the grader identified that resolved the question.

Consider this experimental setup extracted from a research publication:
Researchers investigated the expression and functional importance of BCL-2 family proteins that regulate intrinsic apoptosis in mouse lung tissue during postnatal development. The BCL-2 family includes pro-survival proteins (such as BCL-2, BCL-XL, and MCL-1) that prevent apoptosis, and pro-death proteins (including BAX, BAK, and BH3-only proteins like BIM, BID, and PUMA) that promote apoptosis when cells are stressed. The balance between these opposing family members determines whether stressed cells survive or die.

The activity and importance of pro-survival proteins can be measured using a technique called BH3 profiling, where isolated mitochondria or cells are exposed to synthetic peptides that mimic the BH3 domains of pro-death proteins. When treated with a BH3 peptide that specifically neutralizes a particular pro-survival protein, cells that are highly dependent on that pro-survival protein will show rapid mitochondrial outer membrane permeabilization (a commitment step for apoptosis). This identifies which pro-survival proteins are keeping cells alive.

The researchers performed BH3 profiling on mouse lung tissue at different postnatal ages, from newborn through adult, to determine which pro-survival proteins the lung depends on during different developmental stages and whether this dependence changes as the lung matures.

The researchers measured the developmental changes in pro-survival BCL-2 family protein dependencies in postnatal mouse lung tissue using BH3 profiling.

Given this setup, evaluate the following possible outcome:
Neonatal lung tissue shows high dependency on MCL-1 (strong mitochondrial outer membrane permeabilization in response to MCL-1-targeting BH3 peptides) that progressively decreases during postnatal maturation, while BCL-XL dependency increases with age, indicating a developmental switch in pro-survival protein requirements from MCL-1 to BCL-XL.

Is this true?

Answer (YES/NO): NO